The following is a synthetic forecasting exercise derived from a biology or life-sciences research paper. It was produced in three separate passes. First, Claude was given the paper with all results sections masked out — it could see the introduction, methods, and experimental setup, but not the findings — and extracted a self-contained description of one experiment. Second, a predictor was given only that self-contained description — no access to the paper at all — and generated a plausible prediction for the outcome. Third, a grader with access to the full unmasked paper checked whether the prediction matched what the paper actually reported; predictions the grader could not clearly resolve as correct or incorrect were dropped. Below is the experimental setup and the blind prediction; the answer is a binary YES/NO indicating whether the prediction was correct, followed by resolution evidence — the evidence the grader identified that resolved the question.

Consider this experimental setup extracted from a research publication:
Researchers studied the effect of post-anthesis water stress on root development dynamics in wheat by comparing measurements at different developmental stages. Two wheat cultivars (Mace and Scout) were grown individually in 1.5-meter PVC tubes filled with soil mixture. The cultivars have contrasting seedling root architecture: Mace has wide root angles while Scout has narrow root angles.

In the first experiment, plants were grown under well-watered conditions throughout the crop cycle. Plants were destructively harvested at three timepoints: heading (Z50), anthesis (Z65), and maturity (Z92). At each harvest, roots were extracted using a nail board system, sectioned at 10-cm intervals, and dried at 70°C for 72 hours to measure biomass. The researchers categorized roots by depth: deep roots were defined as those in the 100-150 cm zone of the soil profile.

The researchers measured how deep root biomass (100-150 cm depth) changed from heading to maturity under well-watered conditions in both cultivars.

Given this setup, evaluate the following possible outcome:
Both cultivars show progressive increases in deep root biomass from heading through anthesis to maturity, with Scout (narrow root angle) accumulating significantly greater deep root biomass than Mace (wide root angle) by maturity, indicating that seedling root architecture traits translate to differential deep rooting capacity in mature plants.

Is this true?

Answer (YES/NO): NO